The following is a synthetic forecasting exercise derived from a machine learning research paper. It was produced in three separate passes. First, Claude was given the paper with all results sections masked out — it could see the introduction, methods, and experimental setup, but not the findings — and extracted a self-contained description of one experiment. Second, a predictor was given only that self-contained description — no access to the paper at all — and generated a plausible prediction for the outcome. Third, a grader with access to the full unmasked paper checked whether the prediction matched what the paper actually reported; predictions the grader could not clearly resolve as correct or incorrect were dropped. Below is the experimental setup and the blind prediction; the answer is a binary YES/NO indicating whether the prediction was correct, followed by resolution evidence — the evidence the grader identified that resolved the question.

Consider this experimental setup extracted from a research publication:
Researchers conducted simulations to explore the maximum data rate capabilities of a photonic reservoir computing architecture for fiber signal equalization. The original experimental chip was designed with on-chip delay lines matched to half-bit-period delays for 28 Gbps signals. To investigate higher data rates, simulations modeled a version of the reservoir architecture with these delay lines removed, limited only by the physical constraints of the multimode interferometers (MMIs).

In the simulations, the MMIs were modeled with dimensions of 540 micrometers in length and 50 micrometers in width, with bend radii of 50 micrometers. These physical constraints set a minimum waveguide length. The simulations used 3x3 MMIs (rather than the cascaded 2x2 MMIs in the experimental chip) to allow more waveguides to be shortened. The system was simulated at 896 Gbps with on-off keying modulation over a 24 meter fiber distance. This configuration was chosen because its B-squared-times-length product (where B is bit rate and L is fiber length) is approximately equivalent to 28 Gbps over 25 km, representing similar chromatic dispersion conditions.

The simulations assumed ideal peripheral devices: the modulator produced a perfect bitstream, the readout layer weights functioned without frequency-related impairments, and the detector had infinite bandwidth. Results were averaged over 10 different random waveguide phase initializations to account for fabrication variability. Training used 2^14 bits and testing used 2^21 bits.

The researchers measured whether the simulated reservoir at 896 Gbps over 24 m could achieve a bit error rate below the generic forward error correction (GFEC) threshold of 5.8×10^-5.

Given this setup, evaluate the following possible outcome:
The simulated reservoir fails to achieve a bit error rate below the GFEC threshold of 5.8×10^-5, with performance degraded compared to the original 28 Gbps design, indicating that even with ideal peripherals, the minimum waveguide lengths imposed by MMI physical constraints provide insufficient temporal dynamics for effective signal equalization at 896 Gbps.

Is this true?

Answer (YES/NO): NO